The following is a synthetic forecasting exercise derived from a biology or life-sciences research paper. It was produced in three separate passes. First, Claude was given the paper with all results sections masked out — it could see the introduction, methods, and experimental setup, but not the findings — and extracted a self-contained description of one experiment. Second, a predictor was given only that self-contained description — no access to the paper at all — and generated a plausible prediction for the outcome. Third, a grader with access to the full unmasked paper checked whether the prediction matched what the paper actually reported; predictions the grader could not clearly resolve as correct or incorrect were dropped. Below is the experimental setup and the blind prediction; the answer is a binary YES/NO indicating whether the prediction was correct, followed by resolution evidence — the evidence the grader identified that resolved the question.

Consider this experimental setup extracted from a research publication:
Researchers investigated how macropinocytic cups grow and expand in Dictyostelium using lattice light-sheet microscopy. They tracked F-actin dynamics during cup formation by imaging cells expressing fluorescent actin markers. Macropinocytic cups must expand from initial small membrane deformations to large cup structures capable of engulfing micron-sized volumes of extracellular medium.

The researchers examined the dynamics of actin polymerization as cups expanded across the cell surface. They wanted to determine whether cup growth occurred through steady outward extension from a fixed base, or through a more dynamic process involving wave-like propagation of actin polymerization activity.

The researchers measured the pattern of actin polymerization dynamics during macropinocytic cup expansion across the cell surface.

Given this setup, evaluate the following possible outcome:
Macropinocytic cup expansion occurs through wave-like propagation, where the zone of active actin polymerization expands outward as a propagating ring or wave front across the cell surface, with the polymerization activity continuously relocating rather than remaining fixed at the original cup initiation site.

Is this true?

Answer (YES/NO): YES